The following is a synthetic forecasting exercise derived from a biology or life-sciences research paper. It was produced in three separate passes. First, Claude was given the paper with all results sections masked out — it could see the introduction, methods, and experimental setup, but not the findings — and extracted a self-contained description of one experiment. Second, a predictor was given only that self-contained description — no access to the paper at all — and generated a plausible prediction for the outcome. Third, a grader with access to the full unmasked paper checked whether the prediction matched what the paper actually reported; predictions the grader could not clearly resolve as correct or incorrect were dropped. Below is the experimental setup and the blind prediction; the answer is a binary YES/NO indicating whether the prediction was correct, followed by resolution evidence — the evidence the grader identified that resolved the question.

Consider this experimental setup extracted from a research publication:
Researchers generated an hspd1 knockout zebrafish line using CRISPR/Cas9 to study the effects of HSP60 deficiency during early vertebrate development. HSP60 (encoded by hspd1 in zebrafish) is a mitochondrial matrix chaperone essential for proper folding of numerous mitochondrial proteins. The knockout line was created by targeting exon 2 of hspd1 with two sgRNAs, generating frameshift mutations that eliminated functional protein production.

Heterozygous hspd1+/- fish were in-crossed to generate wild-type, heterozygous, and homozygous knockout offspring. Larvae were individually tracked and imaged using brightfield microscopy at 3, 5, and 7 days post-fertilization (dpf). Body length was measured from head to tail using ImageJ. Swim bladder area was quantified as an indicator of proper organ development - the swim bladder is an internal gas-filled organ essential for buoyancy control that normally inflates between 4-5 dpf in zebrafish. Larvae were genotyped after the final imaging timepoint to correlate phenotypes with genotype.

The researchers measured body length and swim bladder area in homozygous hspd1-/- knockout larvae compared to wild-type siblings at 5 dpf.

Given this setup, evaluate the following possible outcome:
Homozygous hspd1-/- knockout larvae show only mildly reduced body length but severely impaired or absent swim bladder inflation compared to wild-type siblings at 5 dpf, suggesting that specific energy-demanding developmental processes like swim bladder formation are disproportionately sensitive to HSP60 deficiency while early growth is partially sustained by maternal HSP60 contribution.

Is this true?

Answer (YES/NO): YES